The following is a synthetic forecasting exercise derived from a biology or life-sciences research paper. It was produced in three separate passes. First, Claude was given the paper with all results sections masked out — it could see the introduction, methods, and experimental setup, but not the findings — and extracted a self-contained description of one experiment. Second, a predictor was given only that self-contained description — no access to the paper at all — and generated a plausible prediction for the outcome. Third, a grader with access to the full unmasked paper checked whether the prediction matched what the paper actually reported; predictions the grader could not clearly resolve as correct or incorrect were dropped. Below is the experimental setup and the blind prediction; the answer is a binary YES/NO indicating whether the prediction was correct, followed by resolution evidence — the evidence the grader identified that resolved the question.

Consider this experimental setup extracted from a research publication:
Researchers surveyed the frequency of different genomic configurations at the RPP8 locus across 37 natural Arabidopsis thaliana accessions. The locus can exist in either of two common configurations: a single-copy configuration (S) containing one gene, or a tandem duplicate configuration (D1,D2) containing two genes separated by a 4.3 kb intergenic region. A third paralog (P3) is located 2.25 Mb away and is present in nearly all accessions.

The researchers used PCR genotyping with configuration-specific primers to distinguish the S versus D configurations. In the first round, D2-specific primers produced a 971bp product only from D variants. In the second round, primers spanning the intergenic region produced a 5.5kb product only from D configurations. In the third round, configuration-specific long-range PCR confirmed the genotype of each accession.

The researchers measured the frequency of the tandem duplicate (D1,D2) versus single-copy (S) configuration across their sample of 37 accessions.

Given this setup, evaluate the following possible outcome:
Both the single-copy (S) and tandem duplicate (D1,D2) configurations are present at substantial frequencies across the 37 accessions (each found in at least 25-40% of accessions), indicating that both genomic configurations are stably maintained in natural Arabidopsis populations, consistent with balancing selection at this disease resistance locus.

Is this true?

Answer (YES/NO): NO